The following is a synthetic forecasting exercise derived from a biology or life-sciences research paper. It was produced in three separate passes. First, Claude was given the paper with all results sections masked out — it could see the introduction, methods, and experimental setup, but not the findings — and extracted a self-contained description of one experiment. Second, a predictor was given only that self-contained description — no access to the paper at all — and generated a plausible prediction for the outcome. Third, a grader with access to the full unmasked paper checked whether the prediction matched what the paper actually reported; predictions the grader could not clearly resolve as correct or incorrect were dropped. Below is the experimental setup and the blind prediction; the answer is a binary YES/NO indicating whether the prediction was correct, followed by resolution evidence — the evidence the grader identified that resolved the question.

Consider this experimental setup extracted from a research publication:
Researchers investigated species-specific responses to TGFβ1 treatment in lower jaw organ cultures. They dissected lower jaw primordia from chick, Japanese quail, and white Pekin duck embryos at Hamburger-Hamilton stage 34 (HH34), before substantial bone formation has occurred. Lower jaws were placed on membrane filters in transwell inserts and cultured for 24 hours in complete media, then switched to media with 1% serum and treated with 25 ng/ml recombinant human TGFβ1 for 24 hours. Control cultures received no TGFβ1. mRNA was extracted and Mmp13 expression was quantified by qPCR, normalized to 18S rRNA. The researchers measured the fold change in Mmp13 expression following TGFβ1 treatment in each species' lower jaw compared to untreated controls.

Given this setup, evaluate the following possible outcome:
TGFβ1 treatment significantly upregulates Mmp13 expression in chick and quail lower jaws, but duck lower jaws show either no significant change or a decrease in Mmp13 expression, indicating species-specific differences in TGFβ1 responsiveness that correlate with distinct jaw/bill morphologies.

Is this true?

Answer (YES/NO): YES